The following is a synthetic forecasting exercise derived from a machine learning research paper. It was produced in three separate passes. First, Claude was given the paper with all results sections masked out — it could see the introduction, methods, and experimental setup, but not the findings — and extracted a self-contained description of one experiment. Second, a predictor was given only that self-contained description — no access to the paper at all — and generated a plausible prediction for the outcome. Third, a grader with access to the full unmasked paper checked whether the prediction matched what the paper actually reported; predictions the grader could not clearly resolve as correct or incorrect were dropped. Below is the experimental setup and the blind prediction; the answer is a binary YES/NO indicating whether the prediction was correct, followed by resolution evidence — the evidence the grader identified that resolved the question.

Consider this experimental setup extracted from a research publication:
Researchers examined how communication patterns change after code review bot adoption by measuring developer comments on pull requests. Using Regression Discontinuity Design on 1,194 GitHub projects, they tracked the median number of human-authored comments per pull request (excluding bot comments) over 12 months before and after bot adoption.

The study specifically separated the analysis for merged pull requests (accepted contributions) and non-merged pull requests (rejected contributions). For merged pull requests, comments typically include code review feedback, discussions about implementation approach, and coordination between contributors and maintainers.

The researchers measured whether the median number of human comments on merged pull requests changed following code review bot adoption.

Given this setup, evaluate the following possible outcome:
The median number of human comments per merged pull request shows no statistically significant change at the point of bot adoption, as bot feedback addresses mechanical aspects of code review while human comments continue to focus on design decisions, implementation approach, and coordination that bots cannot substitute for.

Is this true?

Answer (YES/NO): NO